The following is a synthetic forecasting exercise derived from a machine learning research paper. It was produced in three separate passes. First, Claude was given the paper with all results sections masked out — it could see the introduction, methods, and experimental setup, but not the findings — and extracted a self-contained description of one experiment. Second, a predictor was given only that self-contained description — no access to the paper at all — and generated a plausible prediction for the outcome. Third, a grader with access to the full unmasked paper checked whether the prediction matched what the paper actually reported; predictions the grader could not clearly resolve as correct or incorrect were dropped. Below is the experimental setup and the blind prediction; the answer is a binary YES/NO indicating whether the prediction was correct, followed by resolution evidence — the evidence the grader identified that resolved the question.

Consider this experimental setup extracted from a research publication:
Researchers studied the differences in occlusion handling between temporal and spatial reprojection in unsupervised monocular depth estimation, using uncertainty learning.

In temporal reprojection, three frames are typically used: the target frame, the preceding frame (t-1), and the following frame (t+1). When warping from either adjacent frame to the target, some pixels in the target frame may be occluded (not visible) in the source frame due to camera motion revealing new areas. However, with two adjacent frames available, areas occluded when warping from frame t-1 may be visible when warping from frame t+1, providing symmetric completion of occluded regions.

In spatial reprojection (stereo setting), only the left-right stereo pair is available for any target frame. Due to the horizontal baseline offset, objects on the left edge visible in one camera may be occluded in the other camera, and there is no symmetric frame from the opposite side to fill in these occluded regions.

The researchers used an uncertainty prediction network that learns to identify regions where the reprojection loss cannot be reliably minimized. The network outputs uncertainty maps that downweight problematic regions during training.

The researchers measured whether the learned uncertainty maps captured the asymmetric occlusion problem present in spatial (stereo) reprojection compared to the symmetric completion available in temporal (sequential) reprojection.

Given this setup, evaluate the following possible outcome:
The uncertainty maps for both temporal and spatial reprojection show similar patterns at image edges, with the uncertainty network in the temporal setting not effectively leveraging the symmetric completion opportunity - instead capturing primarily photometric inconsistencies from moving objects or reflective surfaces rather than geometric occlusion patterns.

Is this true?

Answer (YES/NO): NO